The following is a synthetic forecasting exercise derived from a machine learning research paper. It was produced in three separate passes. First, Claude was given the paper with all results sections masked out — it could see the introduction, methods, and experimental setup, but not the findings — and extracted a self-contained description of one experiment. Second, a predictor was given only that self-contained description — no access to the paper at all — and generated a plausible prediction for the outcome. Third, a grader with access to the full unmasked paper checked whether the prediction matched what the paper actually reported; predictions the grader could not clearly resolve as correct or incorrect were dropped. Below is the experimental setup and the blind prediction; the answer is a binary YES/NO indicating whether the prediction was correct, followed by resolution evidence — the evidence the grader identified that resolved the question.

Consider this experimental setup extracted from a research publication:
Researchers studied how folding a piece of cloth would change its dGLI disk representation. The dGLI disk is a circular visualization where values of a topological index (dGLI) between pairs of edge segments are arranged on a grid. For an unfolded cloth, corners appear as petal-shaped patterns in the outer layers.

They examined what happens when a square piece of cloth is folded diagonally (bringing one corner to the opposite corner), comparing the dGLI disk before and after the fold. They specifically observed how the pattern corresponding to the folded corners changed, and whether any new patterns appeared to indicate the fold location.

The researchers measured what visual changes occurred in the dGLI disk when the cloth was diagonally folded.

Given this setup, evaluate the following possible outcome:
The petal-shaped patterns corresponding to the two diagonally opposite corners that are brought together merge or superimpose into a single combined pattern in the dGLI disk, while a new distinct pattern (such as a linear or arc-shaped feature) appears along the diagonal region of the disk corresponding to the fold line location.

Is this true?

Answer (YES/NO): NO